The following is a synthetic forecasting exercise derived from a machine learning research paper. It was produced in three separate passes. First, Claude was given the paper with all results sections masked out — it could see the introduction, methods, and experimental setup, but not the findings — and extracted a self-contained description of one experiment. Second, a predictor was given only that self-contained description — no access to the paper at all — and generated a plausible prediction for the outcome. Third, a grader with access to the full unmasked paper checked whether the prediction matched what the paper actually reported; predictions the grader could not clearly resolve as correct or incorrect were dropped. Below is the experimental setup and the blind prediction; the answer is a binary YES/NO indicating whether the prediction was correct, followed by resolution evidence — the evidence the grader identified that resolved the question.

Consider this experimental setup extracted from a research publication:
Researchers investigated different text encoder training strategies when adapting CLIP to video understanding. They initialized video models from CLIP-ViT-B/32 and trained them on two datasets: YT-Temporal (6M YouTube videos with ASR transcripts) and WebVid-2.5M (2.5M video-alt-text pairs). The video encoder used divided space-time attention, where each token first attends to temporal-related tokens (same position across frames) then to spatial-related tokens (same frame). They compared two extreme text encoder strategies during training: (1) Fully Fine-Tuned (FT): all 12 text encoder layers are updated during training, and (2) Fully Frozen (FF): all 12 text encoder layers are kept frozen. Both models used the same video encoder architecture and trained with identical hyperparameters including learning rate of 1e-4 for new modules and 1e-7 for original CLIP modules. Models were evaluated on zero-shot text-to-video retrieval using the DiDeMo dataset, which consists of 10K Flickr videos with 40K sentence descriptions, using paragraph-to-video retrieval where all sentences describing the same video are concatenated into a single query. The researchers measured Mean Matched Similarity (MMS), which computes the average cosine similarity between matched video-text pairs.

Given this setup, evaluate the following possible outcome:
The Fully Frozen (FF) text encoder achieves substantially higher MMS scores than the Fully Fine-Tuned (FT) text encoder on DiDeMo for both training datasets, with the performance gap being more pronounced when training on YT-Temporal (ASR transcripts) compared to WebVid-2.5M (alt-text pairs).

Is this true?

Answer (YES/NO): NO